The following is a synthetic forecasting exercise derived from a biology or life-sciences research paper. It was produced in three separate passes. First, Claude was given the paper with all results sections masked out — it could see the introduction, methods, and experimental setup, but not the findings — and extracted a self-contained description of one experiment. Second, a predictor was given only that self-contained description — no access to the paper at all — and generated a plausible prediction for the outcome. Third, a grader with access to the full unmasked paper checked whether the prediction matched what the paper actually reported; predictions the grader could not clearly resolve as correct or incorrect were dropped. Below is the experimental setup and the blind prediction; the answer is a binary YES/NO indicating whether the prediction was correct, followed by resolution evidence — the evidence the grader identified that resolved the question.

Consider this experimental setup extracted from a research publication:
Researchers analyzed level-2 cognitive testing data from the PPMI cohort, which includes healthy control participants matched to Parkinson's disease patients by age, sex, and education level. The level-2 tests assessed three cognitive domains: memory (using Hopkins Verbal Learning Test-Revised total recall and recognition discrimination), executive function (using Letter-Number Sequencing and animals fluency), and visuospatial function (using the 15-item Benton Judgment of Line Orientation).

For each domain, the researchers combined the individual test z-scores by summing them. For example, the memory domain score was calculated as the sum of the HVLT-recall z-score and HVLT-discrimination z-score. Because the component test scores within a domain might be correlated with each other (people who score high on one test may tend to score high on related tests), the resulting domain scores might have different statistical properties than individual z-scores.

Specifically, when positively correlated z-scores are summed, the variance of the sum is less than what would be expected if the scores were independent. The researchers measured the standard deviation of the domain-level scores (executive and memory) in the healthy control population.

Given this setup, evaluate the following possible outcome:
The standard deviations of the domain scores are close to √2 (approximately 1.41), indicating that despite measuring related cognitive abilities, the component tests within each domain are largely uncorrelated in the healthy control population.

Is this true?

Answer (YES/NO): NO